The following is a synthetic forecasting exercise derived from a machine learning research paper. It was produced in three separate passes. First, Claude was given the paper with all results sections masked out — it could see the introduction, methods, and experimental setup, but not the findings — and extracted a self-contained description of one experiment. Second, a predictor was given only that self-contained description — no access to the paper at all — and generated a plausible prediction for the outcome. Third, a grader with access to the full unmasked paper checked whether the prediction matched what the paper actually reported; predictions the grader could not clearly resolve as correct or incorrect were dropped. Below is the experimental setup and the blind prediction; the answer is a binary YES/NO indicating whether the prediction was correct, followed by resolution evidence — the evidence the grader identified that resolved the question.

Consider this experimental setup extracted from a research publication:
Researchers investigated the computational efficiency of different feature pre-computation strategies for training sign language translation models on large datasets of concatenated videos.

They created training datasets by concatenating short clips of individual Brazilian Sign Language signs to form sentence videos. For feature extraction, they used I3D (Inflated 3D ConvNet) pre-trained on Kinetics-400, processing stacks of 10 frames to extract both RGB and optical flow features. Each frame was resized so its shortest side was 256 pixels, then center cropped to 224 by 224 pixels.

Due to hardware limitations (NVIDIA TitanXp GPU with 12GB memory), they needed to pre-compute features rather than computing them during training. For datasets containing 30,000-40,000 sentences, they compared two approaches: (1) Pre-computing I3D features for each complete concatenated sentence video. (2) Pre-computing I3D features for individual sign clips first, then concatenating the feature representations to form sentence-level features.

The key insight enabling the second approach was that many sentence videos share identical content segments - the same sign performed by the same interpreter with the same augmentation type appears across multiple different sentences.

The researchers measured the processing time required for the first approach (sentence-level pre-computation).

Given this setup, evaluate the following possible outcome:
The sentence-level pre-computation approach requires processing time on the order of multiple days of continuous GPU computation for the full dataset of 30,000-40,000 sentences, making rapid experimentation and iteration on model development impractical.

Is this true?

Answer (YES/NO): YES